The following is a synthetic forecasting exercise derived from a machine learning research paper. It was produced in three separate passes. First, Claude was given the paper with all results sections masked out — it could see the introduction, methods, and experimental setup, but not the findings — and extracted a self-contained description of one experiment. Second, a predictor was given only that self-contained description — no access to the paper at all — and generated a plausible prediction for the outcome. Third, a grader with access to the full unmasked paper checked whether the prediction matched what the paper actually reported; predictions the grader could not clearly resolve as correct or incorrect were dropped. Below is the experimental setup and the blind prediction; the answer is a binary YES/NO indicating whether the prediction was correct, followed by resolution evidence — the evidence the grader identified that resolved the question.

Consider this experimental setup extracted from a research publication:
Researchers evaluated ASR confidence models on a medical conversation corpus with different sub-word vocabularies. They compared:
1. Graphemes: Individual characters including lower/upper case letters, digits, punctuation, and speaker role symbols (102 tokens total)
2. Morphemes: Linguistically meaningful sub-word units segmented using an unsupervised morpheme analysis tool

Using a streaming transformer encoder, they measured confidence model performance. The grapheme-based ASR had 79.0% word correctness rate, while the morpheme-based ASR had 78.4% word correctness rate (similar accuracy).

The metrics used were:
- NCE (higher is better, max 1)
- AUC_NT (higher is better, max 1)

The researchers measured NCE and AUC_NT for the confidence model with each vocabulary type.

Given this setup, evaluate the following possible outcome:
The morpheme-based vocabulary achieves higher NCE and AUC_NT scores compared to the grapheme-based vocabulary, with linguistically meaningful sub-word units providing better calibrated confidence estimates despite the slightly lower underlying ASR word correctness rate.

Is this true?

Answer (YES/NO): YES